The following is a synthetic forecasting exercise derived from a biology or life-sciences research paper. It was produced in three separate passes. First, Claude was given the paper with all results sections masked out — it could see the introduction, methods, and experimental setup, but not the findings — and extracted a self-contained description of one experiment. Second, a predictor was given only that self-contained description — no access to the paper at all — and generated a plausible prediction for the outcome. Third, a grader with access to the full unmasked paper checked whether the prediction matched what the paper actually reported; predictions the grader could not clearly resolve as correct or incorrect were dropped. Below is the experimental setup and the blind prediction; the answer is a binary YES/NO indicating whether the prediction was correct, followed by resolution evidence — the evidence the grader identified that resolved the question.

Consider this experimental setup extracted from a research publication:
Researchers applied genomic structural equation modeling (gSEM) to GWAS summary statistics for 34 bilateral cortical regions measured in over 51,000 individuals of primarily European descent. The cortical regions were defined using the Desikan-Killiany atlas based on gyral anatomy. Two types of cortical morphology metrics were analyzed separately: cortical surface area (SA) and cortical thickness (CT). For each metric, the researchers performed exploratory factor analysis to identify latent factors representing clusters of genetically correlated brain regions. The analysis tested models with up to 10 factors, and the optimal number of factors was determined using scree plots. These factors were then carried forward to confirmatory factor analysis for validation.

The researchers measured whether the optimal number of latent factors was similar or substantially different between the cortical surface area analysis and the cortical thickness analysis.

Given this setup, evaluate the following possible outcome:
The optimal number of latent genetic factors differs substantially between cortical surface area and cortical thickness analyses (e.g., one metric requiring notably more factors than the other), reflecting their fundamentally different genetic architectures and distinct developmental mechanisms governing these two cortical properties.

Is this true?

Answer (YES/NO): YES